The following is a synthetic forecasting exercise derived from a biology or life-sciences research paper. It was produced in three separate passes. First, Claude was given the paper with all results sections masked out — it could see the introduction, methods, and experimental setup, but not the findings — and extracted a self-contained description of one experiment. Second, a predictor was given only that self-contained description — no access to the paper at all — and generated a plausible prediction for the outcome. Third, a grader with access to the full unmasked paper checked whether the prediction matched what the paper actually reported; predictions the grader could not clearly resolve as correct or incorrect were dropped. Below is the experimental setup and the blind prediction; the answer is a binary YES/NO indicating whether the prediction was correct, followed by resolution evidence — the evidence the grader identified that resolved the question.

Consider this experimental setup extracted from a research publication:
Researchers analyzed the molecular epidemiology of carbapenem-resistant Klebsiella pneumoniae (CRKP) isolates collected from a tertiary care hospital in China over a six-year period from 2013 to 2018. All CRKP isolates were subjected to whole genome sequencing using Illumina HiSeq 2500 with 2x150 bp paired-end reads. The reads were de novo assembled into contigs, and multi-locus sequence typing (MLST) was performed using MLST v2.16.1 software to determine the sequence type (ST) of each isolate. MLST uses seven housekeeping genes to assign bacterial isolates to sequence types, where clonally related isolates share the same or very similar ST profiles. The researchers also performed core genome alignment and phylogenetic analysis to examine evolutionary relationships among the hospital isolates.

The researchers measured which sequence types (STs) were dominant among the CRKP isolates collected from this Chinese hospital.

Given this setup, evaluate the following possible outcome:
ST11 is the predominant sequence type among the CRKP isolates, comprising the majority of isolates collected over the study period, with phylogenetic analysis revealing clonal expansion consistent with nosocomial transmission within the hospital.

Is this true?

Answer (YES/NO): NO